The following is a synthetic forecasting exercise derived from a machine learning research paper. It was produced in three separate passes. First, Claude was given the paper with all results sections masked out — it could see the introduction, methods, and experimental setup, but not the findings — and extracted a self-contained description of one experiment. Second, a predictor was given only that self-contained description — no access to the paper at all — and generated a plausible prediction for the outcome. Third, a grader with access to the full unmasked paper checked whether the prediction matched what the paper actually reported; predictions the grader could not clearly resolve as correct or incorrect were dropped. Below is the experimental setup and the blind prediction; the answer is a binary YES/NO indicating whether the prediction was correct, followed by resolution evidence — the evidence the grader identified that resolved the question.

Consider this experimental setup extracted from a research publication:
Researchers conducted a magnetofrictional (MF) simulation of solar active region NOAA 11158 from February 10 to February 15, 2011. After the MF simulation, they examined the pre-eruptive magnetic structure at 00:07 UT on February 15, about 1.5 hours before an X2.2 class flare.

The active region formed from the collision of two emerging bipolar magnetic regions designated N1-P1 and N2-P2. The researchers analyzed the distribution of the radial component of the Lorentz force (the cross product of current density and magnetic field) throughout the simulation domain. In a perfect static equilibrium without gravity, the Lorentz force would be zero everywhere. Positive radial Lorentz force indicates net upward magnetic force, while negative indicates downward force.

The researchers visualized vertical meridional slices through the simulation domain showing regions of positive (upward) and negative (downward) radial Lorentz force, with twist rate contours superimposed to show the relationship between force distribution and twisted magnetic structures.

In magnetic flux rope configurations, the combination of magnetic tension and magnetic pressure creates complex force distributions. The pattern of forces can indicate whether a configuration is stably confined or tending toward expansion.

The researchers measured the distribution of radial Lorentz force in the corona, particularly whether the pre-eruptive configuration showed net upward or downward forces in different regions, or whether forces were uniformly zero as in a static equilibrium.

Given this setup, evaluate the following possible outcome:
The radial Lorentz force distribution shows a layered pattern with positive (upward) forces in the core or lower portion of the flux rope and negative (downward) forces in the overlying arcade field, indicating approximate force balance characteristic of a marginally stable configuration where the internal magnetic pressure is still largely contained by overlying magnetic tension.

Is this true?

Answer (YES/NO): NO